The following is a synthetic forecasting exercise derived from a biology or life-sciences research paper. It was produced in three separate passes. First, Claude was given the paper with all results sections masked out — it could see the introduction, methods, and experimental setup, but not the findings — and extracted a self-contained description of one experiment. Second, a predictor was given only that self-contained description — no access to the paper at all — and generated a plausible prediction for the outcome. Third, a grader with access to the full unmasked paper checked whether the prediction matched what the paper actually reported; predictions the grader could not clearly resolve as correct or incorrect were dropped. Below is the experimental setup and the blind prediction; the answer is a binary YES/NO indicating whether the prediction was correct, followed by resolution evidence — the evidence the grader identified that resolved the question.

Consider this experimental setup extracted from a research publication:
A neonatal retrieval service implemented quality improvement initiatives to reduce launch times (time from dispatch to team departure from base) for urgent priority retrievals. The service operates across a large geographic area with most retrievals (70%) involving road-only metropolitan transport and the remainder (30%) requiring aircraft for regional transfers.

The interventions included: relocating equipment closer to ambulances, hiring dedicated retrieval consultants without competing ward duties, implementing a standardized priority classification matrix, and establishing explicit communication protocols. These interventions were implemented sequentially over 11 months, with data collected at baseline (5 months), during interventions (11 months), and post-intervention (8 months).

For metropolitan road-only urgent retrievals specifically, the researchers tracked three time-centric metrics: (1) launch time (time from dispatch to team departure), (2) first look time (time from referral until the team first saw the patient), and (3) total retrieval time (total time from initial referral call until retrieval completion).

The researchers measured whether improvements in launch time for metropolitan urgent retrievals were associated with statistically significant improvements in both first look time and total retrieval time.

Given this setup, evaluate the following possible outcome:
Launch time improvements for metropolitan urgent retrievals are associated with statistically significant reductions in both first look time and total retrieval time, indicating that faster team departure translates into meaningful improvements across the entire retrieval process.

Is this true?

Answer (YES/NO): NO